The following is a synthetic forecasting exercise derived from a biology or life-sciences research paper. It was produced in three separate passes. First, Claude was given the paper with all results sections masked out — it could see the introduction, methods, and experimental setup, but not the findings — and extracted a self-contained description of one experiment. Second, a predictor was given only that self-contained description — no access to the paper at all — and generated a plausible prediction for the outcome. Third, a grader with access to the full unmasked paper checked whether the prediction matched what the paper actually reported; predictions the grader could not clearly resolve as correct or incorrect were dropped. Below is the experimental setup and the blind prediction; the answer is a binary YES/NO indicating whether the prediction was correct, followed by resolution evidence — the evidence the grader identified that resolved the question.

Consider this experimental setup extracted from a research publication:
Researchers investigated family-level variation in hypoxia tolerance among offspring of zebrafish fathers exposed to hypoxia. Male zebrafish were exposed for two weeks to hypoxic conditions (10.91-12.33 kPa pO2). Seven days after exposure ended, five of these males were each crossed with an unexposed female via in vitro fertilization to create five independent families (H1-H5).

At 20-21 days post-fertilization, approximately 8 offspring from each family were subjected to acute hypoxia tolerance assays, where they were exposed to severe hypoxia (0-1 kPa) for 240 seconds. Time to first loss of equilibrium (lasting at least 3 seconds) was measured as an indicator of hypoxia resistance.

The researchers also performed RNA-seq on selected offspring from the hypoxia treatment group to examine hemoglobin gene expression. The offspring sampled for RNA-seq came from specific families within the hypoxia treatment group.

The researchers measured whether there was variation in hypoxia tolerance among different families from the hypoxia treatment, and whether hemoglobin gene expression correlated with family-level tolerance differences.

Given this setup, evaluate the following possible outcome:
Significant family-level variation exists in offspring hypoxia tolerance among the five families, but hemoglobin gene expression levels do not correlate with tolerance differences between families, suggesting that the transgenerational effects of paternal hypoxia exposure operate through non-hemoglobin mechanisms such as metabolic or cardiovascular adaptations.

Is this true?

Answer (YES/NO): NO